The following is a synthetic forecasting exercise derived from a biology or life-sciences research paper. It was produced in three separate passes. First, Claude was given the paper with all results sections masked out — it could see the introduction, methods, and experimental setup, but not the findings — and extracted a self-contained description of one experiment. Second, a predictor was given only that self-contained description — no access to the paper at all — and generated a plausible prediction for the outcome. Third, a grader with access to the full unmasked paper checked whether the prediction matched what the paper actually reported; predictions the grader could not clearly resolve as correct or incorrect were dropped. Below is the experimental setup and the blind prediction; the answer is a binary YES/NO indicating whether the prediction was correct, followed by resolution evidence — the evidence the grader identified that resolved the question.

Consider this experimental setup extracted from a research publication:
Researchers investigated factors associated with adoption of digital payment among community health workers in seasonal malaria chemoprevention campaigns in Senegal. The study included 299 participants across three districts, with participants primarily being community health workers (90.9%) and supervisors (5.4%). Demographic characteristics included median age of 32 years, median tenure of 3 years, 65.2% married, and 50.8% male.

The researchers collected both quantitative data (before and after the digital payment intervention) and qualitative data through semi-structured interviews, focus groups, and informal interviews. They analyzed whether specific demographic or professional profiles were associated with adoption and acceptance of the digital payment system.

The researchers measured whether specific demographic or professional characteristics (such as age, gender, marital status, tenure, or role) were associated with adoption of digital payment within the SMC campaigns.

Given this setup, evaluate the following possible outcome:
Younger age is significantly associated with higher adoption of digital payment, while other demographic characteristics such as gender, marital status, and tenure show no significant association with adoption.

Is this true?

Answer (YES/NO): NO